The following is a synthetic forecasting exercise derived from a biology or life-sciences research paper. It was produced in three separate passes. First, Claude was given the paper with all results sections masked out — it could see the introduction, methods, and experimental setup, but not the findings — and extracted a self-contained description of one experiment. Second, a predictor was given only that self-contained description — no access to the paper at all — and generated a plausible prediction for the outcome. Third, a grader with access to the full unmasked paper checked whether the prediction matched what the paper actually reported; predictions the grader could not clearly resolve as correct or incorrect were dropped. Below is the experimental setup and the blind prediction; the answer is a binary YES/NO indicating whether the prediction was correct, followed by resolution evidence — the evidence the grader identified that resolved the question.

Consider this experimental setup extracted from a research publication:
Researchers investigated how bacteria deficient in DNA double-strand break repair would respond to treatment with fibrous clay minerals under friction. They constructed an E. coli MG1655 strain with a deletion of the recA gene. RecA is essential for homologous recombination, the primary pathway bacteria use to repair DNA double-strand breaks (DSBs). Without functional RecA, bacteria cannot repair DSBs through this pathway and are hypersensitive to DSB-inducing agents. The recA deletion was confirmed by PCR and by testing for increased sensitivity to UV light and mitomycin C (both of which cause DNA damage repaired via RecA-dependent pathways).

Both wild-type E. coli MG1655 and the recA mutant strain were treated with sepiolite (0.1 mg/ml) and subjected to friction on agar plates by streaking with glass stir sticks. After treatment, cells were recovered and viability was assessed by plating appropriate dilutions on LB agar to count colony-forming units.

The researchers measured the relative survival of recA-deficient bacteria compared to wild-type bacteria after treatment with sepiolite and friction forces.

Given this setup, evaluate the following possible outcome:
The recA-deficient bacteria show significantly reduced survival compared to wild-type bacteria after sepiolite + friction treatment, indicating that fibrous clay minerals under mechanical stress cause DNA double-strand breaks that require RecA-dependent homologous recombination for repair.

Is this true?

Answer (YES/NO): YES